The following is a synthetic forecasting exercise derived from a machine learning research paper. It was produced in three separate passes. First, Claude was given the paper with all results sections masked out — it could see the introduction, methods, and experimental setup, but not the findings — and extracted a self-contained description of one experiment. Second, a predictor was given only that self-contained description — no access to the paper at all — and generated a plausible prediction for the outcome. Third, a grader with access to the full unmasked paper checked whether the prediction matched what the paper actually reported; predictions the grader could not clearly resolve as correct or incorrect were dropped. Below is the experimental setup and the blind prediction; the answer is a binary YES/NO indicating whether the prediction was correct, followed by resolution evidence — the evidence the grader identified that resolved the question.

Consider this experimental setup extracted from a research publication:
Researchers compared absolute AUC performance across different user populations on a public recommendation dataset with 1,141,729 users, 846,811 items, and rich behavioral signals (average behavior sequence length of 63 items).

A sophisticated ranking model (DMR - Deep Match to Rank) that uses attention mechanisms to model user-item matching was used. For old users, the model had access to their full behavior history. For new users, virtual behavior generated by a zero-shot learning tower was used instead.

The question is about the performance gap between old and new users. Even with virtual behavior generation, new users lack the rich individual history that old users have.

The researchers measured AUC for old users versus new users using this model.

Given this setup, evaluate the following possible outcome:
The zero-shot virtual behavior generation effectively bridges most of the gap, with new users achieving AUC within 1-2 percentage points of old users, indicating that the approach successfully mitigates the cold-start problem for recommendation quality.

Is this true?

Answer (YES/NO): NO